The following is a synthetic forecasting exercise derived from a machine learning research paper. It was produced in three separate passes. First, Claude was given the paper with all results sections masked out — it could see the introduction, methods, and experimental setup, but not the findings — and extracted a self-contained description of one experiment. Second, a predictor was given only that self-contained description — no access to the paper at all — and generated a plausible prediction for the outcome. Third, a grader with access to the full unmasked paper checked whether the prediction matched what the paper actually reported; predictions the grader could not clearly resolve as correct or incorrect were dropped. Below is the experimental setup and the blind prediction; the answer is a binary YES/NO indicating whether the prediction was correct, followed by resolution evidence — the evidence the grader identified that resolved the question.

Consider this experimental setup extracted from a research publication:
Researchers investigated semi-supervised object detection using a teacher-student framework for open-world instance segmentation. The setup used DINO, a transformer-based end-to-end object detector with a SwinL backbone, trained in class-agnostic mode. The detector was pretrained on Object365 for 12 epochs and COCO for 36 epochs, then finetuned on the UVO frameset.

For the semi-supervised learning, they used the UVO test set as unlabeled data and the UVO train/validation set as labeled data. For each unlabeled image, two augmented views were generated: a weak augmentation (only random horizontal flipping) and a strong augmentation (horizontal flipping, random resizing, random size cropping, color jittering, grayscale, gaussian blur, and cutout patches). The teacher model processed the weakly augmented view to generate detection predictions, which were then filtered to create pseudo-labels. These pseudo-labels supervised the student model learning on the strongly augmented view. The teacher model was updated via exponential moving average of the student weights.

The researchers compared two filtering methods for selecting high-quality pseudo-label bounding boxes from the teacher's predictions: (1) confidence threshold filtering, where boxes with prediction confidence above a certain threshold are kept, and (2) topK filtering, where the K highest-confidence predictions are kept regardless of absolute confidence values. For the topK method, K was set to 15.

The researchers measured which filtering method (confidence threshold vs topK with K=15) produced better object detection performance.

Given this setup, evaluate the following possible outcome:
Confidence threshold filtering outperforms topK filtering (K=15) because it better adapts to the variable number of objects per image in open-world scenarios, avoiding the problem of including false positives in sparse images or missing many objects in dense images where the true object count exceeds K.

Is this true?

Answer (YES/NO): NO